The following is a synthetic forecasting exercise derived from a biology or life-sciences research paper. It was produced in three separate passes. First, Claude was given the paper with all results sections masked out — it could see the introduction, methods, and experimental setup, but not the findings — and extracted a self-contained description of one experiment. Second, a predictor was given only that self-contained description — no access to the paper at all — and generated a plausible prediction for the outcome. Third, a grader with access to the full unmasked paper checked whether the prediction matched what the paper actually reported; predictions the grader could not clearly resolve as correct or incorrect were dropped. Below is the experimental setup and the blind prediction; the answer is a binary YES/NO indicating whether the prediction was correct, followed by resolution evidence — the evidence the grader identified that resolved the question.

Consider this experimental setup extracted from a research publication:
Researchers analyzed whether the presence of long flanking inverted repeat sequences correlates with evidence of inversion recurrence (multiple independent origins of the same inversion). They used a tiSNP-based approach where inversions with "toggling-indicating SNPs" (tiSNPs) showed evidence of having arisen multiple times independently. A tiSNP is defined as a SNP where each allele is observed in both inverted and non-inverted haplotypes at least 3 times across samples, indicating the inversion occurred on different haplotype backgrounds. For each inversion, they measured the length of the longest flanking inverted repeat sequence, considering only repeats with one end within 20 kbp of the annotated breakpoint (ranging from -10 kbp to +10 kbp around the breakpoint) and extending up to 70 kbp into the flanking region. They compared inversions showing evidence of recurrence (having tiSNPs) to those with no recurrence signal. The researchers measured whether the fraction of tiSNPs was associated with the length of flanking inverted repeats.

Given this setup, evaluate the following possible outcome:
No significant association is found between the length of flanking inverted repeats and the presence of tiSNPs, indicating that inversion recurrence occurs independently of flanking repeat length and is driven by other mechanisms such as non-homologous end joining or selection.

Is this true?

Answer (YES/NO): NO